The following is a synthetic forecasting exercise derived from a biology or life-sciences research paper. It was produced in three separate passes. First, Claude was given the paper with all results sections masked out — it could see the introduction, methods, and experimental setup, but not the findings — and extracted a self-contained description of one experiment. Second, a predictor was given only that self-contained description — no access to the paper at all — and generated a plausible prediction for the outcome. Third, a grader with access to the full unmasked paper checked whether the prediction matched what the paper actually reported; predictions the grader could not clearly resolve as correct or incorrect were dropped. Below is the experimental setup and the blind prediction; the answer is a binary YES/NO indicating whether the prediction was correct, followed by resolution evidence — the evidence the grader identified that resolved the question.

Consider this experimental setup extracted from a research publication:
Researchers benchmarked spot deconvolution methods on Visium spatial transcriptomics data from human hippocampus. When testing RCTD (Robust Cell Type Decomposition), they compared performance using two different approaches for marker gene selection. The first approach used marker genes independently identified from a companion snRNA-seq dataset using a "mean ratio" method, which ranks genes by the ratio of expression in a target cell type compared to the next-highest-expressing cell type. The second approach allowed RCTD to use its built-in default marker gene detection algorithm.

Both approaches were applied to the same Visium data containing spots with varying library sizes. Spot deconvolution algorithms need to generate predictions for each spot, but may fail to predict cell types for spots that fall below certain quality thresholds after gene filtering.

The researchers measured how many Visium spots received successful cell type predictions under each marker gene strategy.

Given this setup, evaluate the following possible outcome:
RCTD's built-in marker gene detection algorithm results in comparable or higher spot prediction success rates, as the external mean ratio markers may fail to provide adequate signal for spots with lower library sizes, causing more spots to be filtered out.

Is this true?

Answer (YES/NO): YES